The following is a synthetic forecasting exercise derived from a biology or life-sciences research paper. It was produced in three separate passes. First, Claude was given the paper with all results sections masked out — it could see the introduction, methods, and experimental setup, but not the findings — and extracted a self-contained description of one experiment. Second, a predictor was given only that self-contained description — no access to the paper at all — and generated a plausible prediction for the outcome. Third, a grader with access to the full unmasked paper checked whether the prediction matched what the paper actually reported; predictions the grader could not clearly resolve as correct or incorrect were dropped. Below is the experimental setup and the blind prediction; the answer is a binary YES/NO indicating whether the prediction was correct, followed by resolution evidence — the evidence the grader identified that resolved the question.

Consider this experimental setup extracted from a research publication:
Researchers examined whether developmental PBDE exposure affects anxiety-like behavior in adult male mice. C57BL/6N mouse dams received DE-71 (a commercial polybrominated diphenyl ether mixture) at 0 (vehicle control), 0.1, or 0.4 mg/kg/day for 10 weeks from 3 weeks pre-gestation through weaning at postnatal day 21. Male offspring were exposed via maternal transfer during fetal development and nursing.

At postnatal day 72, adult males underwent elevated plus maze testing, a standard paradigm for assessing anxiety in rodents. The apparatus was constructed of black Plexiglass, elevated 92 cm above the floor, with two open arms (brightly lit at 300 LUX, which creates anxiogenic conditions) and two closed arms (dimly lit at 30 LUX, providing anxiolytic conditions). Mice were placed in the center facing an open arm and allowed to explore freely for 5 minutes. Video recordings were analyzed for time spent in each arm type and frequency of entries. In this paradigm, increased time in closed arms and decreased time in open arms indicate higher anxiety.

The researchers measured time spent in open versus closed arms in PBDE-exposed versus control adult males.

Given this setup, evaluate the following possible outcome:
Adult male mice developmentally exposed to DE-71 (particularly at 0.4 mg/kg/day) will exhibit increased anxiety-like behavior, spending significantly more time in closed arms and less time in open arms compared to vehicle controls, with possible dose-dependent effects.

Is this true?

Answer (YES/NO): NO